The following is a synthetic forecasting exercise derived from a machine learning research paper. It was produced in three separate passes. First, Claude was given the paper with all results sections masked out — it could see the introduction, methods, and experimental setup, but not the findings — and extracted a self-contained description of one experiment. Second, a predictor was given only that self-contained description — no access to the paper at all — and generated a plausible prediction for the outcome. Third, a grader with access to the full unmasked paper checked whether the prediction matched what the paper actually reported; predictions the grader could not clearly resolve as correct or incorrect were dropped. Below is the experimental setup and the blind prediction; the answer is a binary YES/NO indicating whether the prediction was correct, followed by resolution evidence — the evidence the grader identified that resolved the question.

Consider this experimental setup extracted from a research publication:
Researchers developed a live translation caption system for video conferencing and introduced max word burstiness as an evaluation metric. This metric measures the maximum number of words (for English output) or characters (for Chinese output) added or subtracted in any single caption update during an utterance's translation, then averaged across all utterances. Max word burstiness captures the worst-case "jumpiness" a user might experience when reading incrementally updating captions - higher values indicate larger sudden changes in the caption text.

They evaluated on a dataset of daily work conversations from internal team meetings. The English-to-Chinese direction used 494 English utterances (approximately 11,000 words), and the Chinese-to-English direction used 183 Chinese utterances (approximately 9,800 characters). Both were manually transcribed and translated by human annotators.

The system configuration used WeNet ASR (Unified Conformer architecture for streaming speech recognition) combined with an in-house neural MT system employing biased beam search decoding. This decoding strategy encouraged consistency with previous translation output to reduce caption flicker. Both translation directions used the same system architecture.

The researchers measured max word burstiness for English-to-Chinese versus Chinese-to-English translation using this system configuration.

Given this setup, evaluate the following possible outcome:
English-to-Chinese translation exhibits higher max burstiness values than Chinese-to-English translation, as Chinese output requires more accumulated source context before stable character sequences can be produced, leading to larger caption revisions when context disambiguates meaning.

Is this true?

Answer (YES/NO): YES